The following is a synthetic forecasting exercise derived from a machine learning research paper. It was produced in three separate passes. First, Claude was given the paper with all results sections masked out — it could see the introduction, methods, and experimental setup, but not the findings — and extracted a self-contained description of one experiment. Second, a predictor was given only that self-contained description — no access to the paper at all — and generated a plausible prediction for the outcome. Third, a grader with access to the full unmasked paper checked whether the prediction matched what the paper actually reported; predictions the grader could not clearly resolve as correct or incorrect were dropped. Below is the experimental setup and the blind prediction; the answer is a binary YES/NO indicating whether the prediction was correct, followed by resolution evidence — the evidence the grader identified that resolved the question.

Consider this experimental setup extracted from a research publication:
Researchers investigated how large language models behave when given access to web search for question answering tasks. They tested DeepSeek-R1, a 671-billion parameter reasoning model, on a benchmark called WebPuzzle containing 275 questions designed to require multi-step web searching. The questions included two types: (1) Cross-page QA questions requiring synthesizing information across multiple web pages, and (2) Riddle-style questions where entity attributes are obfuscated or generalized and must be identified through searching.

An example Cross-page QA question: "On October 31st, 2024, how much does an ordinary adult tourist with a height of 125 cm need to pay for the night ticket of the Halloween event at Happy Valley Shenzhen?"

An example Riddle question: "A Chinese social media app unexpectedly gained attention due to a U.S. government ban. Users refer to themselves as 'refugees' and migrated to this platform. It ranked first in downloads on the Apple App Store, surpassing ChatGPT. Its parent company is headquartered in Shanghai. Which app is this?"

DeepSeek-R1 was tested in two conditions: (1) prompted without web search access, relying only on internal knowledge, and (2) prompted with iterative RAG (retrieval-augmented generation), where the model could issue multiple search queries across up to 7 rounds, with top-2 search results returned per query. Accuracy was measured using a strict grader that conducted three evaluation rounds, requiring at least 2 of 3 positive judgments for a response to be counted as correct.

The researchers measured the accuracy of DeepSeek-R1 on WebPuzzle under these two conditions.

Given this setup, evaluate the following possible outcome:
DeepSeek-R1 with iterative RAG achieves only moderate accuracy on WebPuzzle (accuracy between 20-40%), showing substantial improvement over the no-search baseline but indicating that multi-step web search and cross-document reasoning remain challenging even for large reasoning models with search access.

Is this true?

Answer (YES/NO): NO